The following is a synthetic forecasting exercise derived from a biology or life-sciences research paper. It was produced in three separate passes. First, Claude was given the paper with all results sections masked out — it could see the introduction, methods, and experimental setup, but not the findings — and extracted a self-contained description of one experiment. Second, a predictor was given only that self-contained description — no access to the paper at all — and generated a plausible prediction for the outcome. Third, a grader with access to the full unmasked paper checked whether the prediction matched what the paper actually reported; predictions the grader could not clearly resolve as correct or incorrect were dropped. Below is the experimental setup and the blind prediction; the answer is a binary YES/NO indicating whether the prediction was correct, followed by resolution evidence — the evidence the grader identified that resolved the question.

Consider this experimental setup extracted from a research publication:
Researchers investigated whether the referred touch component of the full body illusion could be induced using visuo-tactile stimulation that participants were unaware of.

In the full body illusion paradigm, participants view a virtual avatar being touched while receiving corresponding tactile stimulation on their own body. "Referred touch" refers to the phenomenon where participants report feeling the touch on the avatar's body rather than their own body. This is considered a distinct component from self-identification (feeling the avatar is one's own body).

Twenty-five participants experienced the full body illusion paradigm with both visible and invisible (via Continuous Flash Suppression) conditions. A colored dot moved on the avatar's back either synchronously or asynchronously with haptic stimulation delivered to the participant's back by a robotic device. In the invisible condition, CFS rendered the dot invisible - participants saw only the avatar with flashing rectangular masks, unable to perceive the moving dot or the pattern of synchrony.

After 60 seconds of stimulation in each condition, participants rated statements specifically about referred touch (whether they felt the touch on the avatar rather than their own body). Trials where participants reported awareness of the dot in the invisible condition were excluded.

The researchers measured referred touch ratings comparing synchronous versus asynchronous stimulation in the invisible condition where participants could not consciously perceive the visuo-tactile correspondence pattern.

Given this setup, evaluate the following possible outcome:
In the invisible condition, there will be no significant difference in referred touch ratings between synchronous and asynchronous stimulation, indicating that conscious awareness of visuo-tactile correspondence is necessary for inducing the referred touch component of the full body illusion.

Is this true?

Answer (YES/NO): NO